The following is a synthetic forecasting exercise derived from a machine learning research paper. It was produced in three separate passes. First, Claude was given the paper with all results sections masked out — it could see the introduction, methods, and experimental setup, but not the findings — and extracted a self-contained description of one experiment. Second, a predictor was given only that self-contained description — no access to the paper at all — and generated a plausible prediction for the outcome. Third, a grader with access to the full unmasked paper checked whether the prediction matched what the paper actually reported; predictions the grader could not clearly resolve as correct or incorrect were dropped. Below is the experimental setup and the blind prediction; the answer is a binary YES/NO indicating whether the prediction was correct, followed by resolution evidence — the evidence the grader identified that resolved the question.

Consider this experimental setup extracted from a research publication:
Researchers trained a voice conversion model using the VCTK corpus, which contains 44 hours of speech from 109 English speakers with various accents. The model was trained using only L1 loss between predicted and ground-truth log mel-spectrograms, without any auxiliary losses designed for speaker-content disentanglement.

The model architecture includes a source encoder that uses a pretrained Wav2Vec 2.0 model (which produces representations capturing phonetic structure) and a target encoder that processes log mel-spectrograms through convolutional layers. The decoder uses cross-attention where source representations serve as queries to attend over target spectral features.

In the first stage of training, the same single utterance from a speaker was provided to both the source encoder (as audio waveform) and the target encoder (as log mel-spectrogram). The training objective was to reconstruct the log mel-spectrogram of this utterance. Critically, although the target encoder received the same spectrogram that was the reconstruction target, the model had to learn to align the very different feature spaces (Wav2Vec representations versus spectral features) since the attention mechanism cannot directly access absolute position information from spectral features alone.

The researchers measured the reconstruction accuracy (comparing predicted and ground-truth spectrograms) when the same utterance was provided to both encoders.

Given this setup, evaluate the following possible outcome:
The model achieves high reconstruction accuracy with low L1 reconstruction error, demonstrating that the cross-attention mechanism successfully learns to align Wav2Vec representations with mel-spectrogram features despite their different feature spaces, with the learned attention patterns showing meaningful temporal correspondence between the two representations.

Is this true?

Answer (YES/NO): YES